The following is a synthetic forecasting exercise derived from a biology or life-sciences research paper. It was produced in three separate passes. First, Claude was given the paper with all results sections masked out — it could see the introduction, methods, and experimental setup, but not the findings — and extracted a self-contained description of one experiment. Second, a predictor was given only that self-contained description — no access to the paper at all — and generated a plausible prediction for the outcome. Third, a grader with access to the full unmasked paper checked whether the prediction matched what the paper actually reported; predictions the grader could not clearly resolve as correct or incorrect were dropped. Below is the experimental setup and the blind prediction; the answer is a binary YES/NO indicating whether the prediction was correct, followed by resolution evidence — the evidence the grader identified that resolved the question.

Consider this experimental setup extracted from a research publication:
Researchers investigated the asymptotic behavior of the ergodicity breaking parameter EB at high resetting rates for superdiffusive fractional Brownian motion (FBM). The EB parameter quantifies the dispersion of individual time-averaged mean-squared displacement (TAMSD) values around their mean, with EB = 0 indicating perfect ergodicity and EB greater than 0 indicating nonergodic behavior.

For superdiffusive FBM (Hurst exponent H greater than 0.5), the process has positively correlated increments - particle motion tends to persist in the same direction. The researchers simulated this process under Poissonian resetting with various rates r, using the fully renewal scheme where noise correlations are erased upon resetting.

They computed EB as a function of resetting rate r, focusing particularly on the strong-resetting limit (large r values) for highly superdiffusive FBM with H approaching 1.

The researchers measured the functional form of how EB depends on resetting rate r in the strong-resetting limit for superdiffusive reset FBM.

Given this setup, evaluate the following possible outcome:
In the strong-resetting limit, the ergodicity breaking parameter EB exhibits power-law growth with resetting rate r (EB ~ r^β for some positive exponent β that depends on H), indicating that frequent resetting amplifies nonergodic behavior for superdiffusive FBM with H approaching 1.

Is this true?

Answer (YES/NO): NO